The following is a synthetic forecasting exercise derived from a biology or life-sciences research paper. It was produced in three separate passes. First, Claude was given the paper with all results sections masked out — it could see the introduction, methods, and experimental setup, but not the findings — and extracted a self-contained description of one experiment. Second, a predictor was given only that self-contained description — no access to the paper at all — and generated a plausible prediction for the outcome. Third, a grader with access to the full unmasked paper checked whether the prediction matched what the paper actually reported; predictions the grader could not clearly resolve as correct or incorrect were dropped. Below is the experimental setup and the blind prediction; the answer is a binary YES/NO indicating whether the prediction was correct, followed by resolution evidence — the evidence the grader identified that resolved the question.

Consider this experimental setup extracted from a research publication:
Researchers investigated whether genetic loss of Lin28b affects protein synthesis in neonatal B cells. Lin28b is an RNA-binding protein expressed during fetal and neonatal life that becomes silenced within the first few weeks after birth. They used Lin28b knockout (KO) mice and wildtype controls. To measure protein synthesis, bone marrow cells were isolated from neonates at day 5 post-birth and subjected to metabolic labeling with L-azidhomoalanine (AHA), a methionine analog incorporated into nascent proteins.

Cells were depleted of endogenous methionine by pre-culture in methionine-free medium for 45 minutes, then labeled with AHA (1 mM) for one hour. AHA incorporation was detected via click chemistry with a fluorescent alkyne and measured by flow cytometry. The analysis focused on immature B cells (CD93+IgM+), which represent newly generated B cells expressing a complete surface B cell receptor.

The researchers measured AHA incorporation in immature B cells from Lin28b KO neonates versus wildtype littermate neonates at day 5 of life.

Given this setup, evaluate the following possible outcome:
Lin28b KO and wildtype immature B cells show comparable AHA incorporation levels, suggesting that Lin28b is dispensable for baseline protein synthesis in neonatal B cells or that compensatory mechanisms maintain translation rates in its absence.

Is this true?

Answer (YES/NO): NO